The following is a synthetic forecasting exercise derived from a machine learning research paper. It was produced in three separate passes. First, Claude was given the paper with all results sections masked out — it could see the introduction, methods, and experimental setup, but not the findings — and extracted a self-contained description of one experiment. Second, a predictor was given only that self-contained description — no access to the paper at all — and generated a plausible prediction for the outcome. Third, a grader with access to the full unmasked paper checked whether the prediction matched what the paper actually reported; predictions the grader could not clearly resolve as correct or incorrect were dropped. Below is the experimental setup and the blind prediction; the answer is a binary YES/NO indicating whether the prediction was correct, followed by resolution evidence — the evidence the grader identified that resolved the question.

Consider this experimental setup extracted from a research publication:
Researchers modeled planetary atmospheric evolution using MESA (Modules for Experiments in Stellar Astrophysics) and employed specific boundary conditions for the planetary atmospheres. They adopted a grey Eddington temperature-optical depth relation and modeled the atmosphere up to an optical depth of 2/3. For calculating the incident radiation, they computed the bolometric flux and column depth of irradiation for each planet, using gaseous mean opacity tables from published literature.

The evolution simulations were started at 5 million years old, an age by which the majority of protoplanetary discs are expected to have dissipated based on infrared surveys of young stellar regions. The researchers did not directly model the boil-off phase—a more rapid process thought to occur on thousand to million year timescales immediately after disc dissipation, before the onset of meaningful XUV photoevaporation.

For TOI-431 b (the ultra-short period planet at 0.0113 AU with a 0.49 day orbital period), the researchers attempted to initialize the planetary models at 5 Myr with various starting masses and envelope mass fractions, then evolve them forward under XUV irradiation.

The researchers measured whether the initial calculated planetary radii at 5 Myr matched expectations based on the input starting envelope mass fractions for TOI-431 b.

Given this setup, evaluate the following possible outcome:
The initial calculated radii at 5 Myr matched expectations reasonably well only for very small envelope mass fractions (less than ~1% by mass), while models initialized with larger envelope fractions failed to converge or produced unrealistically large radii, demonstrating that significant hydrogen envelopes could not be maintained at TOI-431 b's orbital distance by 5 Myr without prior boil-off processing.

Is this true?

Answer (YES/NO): NO